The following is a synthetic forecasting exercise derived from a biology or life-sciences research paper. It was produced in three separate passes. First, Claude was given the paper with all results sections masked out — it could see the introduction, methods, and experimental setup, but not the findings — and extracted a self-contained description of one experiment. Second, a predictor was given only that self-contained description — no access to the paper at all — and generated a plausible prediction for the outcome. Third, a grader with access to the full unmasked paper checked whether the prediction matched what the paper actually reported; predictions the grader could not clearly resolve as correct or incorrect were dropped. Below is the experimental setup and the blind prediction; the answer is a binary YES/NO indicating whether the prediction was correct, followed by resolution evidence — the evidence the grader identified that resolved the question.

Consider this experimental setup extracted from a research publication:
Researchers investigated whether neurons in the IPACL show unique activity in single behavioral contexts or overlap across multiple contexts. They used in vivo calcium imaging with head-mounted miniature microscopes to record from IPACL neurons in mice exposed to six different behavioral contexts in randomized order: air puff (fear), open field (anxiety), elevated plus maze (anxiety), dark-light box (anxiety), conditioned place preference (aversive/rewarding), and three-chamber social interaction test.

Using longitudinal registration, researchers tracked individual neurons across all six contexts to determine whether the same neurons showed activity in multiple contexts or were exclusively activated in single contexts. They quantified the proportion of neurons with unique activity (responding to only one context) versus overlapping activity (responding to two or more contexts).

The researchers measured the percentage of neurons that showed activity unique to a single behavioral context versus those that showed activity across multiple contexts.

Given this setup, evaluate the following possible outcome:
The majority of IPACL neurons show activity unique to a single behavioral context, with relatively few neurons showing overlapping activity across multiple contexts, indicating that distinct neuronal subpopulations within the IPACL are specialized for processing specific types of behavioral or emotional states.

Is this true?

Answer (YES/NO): NO